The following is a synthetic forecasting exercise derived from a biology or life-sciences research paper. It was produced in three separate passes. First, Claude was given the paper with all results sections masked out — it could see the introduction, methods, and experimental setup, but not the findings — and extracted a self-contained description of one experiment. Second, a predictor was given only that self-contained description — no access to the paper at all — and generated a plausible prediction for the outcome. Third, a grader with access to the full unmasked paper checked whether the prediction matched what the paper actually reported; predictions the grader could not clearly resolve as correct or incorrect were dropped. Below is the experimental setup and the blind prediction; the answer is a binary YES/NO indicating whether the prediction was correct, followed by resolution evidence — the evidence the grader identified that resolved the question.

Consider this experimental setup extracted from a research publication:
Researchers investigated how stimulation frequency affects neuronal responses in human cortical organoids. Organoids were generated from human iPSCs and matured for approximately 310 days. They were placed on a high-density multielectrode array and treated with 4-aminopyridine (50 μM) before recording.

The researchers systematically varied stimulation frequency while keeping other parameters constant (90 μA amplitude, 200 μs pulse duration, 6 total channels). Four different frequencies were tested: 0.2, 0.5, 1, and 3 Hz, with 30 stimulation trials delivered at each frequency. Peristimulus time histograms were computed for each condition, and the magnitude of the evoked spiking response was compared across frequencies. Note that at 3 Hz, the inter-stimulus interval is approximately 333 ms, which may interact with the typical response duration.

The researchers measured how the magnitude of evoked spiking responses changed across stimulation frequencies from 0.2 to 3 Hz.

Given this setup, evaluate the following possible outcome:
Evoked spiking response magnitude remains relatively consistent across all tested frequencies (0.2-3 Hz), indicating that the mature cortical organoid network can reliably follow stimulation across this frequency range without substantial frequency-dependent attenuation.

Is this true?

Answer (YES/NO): YES